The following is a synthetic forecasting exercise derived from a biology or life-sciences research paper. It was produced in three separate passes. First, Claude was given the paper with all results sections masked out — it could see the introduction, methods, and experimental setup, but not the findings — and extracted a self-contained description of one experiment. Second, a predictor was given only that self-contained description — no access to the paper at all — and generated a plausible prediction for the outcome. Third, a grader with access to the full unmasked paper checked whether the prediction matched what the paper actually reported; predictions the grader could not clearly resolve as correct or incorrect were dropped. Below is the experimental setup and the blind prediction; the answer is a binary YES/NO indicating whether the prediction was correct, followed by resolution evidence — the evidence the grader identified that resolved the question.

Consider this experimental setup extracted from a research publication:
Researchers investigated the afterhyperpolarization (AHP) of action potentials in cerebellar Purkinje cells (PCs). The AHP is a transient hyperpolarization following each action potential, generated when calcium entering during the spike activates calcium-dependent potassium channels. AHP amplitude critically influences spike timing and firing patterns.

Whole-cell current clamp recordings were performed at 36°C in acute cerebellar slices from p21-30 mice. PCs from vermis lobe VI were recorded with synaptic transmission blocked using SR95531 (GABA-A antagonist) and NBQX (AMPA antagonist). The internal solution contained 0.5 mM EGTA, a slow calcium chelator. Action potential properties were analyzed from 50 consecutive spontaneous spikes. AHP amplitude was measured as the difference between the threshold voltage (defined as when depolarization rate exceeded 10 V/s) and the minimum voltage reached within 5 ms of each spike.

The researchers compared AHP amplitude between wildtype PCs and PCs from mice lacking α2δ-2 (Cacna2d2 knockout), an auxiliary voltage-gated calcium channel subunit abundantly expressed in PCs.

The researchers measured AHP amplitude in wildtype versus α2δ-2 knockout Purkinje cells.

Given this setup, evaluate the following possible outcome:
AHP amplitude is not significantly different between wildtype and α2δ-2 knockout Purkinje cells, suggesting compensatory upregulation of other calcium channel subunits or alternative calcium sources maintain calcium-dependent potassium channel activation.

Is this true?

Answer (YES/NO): NO